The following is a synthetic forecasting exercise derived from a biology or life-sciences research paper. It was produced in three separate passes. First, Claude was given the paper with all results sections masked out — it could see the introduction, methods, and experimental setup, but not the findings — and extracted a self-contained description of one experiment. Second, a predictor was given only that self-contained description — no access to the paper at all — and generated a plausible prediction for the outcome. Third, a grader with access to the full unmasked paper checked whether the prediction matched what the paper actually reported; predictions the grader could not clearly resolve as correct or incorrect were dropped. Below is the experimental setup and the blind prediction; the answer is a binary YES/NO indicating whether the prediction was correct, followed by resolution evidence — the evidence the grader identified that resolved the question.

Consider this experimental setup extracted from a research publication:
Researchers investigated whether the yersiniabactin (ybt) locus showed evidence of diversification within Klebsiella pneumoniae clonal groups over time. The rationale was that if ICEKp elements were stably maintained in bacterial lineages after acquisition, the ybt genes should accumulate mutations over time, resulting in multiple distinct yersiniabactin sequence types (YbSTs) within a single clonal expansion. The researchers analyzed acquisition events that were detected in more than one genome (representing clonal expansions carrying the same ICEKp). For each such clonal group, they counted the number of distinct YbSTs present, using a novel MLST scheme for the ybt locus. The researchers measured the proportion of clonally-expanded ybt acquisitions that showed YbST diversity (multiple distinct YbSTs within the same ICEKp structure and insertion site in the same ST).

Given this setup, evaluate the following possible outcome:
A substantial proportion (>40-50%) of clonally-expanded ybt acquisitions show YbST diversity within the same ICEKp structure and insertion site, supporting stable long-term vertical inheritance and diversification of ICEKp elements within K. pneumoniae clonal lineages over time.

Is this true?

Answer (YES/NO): YES